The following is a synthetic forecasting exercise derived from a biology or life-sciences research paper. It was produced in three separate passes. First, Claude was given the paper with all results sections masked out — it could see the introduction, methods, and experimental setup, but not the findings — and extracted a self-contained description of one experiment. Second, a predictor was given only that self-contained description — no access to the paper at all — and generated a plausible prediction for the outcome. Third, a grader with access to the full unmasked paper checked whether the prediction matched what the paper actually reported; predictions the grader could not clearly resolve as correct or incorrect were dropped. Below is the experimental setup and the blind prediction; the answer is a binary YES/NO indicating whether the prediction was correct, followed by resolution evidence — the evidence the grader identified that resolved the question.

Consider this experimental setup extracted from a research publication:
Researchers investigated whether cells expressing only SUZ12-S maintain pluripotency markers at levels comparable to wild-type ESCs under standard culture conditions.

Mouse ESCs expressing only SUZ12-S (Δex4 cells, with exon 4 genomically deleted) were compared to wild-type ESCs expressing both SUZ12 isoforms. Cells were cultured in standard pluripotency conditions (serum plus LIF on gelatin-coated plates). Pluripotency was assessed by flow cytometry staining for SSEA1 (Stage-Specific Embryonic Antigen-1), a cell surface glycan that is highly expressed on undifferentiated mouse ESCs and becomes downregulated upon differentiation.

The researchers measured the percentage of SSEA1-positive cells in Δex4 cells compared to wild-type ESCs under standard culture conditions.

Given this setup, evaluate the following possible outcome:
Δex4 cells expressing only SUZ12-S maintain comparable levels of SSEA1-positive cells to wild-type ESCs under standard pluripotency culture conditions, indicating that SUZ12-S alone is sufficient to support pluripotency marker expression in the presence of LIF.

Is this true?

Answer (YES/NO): YES